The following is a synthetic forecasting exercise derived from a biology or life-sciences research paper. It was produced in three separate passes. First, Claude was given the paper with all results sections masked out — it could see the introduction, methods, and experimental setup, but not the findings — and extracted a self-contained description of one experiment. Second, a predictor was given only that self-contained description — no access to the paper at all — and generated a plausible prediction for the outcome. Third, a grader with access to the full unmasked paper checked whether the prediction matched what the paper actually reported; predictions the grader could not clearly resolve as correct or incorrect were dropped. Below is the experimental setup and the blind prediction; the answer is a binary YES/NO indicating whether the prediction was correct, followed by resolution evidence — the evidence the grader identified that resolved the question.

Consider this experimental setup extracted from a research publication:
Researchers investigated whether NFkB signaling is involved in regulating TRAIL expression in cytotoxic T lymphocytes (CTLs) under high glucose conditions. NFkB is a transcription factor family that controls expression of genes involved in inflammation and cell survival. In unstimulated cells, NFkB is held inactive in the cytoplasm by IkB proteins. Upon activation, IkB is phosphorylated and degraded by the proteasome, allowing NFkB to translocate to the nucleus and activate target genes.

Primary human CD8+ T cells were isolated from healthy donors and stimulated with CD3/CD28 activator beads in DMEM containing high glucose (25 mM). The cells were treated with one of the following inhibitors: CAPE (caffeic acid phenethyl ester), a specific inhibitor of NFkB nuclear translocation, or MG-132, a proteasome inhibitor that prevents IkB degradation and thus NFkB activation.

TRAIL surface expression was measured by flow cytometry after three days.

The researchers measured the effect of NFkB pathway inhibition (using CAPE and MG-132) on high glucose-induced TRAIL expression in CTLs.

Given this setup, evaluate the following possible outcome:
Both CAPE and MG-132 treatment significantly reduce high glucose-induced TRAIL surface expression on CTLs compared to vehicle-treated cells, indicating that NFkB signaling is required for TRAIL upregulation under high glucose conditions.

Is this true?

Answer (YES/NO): YES